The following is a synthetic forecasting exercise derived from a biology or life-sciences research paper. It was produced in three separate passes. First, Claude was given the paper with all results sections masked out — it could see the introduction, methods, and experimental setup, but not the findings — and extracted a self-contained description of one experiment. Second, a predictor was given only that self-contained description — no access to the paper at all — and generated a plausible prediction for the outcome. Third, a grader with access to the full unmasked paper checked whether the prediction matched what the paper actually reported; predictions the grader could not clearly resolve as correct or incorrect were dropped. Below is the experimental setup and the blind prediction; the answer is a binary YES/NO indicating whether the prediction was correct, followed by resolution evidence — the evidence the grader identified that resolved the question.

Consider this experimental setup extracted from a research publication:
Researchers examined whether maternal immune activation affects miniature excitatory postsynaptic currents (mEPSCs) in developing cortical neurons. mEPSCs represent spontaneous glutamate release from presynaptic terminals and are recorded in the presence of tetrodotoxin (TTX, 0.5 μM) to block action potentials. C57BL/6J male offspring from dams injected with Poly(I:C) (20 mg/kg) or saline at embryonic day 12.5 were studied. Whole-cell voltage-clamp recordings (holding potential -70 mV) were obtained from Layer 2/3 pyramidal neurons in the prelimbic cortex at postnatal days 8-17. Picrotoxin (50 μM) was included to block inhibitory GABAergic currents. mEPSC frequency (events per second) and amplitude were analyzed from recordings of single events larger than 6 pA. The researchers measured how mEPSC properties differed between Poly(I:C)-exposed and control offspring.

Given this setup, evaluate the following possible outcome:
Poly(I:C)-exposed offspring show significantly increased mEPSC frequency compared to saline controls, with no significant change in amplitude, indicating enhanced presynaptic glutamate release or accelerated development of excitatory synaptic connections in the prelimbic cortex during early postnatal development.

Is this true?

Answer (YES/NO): NO